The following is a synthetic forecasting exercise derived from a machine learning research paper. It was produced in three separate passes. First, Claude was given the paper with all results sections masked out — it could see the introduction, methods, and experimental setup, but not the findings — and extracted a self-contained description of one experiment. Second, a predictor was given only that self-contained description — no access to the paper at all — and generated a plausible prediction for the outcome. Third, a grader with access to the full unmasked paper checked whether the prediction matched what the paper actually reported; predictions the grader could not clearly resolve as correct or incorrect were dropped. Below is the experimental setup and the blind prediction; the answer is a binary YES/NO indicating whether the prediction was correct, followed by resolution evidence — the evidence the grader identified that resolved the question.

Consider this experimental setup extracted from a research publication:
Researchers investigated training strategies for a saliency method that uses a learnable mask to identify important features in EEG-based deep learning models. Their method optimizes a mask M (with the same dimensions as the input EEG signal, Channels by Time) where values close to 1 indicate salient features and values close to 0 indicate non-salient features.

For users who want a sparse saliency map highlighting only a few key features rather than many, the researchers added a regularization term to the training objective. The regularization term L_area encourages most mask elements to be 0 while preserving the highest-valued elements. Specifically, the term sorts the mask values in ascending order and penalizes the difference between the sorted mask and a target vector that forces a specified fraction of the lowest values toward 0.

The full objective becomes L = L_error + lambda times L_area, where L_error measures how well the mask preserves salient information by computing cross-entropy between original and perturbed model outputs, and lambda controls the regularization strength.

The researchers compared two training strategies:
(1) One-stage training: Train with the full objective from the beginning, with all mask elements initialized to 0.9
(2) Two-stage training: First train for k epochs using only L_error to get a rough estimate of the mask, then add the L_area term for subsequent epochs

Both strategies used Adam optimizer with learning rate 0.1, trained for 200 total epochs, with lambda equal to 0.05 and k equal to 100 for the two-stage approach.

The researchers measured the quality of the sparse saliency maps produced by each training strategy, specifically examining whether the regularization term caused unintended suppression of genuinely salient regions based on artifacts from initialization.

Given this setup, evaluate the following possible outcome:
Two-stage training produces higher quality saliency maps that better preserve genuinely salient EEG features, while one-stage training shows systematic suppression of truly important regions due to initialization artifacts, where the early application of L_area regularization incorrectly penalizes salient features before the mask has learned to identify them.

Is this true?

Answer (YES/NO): YES